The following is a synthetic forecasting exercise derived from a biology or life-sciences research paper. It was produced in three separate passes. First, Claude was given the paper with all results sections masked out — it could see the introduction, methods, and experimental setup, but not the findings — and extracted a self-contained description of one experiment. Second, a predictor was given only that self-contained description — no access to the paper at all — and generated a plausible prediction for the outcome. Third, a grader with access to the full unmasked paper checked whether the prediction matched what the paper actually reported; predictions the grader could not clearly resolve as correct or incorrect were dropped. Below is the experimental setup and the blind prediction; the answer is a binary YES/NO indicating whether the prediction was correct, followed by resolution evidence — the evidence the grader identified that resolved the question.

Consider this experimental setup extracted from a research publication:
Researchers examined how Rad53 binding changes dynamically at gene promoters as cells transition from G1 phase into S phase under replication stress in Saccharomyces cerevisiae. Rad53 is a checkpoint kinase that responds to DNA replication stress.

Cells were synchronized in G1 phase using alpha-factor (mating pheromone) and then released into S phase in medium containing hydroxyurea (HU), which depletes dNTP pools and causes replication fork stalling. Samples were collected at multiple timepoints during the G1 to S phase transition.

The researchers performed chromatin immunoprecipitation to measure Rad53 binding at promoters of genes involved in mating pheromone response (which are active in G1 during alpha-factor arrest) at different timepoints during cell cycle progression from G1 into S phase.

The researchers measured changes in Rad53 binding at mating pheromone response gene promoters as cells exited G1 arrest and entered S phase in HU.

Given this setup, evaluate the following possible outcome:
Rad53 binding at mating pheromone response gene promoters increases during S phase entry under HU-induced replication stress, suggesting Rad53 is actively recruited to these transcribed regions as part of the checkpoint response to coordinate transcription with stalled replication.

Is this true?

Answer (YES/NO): NO